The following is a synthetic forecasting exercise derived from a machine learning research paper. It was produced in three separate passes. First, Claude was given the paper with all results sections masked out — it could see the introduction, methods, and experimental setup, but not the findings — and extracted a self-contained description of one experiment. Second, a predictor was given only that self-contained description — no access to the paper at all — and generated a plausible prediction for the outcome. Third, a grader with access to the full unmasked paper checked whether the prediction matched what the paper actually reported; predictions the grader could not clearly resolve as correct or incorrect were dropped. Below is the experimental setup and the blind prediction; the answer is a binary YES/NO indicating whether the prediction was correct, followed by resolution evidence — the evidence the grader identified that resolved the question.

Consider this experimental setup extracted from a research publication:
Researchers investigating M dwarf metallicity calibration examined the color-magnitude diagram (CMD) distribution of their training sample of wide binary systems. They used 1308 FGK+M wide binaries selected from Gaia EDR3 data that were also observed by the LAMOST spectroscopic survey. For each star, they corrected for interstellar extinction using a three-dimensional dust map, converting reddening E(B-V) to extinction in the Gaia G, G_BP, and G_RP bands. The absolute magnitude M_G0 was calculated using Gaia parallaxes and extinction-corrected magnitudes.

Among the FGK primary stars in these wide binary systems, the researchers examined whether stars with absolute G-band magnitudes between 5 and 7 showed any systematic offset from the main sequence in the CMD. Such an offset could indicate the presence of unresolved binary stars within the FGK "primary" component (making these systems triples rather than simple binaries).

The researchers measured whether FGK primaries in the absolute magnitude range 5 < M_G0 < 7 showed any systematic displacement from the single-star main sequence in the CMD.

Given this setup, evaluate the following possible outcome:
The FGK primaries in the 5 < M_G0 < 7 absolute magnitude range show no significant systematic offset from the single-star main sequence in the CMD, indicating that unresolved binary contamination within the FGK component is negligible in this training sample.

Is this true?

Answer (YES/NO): NO